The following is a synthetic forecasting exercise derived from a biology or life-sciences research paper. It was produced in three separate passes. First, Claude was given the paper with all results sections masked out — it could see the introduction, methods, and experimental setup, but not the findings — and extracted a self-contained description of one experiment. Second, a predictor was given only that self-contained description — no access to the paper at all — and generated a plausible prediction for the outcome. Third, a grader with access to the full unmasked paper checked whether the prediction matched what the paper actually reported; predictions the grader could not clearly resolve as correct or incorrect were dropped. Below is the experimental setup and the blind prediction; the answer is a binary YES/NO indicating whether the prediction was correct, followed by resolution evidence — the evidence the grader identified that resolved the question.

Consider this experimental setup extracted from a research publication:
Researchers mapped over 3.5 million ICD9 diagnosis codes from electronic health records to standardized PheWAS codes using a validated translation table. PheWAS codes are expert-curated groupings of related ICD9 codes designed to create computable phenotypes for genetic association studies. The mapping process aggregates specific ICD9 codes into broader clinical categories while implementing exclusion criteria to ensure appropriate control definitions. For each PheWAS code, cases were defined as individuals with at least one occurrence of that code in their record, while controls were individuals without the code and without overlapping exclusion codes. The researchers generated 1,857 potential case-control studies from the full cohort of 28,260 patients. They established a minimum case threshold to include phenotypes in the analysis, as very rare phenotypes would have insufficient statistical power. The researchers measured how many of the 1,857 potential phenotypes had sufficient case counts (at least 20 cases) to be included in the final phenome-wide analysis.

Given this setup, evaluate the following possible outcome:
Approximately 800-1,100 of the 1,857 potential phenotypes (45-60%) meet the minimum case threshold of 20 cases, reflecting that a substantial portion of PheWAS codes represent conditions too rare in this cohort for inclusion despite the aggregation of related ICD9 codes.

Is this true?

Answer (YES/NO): NO